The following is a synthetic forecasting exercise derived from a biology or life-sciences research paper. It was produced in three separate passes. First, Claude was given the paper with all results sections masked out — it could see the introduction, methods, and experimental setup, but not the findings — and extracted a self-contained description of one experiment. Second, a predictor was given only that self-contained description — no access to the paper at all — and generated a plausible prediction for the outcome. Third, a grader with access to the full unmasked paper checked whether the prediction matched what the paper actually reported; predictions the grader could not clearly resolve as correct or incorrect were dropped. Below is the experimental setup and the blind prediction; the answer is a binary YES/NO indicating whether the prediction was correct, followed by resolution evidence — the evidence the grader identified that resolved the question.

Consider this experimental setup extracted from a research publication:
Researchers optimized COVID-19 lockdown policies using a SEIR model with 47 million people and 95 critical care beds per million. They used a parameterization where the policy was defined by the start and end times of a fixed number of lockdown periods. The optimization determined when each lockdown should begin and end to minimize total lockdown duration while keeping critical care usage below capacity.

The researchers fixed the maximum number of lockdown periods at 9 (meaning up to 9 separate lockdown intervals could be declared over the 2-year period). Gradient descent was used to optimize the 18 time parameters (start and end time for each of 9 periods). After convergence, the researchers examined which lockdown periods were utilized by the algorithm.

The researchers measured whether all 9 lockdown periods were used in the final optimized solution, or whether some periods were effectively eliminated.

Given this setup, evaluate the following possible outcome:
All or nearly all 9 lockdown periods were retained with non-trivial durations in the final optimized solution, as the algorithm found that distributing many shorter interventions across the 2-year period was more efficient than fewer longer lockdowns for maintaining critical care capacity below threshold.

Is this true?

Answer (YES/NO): YES